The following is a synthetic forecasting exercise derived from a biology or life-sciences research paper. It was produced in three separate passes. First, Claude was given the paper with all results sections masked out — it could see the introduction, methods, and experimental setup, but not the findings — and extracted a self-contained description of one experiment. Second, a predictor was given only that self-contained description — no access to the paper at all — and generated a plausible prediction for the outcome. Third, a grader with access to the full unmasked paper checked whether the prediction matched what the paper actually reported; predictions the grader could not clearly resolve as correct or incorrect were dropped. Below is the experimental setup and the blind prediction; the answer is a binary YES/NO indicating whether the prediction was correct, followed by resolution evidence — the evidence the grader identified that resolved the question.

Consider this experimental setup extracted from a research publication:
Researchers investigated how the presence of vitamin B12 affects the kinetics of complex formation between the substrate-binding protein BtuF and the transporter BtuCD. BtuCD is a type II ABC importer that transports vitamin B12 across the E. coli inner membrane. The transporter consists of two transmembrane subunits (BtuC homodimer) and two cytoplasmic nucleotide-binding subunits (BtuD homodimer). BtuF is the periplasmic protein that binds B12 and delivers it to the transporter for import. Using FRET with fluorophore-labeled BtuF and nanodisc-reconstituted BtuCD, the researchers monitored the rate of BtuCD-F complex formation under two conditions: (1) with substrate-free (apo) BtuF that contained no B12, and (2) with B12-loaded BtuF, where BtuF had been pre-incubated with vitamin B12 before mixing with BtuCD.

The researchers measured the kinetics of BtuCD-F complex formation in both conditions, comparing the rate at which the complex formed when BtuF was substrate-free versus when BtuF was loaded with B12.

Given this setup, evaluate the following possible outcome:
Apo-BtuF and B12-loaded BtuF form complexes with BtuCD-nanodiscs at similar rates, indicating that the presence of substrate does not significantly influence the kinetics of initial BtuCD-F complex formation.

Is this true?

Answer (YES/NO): NO